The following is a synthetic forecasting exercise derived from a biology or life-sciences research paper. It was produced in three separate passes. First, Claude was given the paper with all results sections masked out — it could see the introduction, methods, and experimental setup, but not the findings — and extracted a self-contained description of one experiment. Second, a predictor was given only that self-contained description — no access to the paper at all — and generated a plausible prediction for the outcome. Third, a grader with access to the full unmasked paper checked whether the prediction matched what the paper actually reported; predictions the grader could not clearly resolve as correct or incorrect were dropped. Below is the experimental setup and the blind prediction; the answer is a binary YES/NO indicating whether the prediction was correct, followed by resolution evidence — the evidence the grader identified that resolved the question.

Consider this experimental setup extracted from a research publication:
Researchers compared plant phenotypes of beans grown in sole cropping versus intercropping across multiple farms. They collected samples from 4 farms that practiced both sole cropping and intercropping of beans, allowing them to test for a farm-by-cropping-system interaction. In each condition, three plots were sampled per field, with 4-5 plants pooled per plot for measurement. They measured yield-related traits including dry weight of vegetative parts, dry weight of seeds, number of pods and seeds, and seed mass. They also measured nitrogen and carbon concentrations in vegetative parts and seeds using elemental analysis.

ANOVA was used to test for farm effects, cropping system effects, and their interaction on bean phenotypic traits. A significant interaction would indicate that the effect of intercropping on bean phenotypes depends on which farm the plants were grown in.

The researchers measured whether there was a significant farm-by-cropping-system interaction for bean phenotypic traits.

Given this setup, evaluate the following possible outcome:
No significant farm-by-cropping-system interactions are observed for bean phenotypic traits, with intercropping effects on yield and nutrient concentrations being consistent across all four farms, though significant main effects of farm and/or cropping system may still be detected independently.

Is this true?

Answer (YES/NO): NO